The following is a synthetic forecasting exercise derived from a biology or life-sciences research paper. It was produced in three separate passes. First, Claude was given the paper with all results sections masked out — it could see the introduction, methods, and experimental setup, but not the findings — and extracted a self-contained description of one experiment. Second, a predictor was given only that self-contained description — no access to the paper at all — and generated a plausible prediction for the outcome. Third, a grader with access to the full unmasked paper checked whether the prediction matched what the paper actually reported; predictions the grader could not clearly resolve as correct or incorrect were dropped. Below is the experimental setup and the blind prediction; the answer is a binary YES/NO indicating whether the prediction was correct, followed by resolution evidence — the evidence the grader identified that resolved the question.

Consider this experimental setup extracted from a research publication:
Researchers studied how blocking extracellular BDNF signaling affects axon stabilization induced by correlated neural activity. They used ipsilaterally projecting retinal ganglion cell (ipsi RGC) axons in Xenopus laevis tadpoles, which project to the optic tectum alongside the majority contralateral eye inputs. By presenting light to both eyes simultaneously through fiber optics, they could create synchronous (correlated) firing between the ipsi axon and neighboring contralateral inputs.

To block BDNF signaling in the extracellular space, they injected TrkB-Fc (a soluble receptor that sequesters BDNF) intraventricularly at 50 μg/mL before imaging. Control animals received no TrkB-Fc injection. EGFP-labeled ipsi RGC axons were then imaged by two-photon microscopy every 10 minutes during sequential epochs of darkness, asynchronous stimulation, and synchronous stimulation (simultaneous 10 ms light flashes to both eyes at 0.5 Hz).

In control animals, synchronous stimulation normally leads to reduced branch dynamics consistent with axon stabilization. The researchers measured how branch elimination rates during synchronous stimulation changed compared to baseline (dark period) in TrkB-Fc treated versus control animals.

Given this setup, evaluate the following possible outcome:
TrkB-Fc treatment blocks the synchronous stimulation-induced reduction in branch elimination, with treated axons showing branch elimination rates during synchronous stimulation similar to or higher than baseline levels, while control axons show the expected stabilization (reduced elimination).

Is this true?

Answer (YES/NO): YES